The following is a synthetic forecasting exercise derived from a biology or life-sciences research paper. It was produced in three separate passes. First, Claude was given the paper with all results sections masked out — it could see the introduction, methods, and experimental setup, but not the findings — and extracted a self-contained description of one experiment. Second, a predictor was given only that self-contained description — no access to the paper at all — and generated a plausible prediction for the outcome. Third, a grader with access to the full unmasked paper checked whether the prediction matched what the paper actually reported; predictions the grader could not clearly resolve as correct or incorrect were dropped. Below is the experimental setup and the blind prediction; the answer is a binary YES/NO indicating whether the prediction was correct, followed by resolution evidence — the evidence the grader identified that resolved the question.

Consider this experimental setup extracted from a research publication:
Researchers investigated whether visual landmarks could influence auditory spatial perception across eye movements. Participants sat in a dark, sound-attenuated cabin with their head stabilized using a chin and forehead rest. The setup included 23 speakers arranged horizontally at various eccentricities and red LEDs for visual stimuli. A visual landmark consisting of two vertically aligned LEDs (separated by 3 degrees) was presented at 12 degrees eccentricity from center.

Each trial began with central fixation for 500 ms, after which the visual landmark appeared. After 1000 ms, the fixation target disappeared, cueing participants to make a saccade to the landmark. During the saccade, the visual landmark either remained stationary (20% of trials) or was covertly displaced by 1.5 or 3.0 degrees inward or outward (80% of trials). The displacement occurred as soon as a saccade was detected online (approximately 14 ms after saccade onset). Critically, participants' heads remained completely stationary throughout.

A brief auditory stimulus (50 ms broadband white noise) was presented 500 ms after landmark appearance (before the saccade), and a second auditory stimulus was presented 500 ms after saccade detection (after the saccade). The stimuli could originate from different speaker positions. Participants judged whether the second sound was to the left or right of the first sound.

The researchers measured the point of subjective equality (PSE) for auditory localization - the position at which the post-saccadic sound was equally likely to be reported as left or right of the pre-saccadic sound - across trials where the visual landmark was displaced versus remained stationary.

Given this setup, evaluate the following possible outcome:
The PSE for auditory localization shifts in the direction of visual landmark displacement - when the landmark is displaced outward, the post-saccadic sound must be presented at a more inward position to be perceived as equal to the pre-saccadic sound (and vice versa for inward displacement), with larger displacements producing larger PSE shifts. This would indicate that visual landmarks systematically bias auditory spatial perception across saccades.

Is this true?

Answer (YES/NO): NO